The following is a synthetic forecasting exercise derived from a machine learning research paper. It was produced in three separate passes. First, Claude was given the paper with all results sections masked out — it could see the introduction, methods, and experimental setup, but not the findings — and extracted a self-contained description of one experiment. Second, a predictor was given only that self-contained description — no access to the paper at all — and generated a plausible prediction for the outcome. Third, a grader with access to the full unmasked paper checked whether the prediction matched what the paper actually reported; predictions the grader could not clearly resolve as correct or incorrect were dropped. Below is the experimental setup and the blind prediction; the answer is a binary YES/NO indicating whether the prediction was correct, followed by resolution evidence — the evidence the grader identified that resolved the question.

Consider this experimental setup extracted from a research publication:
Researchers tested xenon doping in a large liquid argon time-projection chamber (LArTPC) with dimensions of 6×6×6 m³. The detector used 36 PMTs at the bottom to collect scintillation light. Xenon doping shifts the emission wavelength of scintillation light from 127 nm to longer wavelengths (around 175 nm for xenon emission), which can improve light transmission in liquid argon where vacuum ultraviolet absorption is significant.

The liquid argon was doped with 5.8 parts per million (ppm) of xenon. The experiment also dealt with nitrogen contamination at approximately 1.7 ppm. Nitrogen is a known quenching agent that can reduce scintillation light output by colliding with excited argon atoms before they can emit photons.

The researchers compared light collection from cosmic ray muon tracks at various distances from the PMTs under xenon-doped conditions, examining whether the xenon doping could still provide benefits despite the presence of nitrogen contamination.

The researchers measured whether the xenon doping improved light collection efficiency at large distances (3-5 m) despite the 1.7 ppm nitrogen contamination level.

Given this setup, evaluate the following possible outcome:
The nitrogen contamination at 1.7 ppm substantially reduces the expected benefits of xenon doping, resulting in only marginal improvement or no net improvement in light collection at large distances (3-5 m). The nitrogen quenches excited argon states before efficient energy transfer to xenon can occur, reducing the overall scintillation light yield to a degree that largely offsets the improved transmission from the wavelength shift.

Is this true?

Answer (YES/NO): NO